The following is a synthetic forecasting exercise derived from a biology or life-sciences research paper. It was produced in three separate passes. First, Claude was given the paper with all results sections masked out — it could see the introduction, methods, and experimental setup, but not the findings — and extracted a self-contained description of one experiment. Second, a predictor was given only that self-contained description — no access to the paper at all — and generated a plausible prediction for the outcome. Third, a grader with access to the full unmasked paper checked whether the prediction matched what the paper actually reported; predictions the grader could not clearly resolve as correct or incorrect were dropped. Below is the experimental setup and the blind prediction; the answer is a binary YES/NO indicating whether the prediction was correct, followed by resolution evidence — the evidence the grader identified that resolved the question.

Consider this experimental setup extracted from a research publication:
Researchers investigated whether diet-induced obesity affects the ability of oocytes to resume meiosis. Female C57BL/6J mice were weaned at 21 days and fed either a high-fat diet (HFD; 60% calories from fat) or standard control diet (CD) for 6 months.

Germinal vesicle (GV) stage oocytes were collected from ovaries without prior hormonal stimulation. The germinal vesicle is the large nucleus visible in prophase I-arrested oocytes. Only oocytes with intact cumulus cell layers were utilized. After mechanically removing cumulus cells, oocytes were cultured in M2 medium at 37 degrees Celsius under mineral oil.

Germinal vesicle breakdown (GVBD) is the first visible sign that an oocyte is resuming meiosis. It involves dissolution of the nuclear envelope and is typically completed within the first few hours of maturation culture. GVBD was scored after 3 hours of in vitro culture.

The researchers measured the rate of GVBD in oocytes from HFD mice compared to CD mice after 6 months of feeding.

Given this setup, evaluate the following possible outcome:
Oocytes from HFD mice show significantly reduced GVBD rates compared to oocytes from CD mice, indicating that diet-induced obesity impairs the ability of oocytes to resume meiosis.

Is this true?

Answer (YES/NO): NO